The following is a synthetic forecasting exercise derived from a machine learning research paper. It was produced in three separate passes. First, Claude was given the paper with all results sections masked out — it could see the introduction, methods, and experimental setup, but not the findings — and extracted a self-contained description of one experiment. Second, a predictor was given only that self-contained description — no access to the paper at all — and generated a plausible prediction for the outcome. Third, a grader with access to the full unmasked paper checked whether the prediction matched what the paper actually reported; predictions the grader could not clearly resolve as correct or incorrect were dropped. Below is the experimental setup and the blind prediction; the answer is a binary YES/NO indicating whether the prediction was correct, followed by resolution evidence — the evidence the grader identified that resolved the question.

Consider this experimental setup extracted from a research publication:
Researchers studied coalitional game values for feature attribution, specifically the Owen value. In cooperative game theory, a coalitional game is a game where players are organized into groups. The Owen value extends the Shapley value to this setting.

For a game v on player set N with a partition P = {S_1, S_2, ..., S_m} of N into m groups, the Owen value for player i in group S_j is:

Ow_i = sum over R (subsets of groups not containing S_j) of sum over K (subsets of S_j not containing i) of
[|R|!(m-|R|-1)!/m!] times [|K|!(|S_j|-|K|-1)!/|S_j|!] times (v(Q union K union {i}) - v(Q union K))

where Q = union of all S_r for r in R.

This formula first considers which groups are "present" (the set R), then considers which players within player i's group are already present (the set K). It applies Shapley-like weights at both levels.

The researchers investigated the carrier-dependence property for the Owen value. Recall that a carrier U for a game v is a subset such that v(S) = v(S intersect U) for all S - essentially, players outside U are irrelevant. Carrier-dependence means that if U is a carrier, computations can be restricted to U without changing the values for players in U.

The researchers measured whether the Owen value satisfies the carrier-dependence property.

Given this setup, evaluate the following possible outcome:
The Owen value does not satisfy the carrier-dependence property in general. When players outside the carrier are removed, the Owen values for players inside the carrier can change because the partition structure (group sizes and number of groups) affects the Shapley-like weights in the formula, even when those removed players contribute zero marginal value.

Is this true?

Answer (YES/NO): NO